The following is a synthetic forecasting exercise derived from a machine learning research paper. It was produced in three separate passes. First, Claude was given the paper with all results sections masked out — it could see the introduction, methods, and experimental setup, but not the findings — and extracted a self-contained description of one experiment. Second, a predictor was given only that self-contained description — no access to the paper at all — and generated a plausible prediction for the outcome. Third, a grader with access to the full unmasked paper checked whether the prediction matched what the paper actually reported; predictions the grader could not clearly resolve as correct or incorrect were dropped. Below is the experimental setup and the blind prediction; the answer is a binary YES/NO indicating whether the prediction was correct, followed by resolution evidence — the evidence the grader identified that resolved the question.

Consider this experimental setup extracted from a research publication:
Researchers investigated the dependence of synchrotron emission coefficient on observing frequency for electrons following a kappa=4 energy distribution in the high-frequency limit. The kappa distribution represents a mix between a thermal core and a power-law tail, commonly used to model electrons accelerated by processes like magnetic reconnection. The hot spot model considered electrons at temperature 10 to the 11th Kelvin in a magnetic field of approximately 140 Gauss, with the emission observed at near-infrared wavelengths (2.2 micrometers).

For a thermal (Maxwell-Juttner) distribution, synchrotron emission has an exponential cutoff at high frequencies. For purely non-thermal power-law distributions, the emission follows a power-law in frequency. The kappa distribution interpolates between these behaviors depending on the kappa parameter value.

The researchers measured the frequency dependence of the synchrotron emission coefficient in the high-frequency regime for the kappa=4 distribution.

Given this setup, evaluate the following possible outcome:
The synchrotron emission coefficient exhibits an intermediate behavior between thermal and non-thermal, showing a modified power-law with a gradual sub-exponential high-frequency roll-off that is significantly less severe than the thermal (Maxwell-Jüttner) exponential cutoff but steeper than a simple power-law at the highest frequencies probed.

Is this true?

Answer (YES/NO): NO